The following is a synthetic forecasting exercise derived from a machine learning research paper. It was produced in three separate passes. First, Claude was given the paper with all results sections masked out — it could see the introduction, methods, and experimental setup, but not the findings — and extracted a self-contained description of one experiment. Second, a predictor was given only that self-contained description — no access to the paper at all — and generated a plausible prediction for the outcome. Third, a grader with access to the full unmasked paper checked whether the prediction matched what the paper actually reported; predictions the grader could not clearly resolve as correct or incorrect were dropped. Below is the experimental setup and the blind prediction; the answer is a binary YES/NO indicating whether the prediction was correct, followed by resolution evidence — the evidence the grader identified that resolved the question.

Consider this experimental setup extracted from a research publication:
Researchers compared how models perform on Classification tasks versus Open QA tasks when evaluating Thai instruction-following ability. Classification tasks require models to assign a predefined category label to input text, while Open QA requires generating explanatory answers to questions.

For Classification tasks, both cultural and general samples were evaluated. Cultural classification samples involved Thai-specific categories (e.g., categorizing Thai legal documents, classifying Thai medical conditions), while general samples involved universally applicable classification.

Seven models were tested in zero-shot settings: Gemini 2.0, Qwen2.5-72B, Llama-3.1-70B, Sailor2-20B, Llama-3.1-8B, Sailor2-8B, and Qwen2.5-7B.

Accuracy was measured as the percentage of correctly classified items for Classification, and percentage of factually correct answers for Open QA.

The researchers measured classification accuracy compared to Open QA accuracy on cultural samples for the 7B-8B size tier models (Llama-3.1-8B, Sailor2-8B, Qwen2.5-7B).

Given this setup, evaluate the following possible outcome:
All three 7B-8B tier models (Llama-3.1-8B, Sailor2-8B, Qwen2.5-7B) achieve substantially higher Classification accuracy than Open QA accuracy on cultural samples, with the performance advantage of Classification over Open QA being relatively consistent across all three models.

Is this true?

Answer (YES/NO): NO